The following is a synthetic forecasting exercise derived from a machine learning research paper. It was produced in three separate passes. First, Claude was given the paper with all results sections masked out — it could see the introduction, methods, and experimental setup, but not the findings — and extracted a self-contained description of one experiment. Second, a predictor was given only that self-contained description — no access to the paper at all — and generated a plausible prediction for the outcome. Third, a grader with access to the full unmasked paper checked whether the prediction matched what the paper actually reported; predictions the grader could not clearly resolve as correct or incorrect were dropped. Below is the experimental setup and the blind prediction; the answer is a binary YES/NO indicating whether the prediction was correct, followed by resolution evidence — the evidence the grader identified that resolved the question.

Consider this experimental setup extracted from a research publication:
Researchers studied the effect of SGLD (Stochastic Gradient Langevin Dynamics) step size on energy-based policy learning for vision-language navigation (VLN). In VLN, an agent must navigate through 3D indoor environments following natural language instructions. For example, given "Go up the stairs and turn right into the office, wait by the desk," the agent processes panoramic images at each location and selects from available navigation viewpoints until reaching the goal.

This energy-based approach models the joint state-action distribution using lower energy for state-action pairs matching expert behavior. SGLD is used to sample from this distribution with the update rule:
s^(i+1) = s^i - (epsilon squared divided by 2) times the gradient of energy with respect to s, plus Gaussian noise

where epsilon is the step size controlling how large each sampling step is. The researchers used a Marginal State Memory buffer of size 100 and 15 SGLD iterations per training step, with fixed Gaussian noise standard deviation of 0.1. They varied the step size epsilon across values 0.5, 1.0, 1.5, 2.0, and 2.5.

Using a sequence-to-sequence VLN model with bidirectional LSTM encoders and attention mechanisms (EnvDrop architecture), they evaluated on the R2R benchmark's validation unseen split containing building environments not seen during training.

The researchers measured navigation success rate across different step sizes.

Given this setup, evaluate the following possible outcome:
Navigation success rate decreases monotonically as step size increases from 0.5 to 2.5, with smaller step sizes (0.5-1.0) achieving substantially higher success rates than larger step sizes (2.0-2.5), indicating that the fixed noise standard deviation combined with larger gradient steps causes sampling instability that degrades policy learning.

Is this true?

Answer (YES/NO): NO